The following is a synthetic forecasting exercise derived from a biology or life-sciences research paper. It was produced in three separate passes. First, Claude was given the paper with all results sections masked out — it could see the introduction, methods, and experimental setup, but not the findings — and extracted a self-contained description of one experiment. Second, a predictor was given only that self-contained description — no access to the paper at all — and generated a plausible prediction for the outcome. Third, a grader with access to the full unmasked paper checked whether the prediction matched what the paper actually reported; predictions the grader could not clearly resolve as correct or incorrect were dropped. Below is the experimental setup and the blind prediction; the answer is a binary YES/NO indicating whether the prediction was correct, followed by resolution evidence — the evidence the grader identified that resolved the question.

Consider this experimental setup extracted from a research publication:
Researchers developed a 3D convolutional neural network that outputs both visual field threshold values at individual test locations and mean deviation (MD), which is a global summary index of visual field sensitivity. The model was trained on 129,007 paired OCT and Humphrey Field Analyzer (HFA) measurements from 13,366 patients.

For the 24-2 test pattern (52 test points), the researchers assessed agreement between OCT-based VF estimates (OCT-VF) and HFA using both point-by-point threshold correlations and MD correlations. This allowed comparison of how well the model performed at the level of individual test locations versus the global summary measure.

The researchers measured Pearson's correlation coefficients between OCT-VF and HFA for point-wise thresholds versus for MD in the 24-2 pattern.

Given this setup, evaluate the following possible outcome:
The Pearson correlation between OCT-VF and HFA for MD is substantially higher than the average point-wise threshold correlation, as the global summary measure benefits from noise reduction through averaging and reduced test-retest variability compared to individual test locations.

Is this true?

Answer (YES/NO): YES